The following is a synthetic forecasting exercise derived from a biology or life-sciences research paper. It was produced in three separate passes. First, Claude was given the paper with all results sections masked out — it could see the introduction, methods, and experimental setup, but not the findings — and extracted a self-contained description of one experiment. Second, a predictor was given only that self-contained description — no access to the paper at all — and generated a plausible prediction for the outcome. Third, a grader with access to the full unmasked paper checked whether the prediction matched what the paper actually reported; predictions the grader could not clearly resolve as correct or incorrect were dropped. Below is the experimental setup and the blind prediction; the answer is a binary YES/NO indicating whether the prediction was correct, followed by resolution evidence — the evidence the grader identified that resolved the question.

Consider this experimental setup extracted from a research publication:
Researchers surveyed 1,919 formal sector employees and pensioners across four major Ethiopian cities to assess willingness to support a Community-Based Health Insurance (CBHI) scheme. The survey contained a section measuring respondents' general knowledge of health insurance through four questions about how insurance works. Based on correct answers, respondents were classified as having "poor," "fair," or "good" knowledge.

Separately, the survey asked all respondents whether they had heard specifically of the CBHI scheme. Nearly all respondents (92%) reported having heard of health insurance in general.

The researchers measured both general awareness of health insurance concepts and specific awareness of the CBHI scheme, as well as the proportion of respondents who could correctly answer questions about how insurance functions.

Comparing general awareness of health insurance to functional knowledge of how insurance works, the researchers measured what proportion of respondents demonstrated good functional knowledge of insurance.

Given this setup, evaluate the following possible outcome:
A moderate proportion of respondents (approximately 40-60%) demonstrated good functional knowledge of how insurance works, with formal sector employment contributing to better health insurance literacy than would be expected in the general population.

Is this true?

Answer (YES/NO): YES